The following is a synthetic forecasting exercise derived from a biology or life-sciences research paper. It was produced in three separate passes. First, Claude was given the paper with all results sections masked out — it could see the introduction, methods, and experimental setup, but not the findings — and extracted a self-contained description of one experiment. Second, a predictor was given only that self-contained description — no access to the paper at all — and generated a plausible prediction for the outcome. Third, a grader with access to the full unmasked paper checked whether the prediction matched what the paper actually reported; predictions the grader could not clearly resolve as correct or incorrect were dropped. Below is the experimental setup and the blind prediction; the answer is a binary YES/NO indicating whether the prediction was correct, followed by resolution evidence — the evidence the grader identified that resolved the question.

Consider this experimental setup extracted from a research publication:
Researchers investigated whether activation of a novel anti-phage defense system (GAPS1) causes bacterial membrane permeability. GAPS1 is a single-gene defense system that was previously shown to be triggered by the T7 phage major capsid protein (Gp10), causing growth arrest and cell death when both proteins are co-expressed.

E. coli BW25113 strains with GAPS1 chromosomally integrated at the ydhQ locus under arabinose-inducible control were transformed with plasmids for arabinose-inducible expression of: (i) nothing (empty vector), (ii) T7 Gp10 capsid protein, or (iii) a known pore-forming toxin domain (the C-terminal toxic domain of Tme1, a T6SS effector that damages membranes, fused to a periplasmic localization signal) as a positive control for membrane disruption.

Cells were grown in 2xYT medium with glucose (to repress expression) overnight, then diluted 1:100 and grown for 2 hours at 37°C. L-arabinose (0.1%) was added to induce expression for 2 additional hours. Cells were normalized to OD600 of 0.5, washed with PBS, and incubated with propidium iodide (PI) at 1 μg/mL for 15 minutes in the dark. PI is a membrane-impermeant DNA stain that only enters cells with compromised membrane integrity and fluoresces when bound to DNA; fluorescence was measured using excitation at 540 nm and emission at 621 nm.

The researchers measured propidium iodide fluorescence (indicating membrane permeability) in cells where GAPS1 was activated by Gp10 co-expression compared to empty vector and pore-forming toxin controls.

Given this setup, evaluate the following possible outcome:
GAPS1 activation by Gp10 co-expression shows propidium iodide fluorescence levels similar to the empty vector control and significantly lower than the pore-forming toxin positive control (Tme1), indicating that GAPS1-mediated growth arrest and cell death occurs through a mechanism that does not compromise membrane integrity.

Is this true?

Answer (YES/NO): NO